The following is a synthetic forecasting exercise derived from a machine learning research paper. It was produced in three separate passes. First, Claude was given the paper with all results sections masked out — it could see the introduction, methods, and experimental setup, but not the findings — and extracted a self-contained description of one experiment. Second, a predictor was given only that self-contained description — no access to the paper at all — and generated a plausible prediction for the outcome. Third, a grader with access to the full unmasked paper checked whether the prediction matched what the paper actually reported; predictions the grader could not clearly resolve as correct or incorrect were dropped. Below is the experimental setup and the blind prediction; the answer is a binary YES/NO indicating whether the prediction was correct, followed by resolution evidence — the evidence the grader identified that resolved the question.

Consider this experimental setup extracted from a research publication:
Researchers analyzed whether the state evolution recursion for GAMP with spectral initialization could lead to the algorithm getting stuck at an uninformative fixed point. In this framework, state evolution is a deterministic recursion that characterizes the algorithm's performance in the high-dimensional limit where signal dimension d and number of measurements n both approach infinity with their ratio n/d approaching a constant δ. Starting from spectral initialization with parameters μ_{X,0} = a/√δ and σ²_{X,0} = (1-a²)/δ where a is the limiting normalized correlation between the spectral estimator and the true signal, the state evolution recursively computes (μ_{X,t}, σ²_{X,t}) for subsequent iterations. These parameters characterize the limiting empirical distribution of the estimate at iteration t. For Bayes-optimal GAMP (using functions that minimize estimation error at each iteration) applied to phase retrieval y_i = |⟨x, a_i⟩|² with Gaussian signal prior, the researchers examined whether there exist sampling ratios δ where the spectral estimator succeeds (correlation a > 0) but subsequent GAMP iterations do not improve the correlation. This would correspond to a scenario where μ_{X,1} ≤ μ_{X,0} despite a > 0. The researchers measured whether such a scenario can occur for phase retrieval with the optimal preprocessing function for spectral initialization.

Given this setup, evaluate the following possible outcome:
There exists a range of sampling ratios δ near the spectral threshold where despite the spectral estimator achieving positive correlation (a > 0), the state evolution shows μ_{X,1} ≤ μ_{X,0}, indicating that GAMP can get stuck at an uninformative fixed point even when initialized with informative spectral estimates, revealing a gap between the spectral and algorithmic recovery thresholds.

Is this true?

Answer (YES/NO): NO